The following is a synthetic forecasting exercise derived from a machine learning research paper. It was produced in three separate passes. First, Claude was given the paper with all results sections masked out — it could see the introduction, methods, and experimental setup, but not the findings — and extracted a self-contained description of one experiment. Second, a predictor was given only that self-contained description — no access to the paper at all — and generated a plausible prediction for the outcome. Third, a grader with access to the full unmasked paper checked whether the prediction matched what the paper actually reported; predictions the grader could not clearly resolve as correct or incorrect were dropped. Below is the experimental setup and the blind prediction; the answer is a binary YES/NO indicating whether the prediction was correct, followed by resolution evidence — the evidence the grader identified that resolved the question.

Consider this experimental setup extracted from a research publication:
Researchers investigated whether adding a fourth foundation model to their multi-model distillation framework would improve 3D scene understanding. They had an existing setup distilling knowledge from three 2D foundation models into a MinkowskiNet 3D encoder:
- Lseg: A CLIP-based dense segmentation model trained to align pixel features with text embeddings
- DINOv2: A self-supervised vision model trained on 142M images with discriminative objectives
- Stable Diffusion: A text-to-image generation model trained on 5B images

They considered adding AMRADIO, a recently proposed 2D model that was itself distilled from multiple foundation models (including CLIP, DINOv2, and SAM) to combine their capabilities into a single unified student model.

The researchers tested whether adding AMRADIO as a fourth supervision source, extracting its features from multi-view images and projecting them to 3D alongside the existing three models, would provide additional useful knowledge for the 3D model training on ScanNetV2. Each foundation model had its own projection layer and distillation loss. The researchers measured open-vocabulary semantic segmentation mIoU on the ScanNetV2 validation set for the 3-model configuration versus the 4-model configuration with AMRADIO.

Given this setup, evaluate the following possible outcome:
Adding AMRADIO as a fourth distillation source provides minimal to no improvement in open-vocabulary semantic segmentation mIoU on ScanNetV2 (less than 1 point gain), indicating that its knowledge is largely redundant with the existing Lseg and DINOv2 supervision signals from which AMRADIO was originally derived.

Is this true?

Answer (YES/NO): NO